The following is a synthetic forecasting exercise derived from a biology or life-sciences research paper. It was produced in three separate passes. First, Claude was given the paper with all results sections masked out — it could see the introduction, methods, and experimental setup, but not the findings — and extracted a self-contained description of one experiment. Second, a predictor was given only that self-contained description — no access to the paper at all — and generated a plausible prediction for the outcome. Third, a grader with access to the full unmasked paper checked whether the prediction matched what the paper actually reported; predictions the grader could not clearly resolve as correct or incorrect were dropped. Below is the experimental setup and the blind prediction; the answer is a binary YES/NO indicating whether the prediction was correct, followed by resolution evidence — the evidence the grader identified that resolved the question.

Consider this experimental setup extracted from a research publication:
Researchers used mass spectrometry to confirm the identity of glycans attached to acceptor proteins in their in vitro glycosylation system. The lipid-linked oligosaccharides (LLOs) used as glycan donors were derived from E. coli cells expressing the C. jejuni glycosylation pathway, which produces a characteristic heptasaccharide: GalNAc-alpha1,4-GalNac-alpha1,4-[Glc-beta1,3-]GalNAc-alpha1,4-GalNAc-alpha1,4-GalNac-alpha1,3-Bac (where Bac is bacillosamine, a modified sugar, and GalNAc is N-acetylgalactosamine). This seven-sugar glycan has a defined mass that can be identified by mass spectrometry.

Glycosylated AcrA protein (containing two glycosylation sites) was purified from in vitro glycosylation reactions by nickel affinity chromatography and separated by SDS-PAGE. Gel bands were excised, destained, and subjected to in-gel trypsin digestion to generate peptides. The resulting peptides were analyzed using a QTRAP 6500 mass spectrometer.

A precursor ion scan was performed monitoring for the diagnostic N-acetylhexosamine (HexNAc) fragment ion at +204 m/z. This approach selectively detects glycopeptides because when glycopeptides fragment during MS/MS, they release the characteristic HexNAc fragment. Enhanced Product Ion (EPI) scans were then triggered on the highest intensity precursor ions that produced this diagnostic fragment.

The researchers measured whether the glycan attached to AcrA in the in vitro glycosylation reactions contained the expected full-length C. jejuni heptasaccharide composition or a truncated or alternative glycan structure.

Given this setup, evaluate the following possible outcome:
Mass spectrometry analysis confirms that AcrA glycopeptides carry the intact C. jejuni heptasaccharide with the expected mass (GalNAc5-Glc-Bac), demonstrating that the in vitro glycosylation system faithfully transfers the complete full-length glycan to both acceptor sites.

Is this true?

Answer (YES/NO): YES